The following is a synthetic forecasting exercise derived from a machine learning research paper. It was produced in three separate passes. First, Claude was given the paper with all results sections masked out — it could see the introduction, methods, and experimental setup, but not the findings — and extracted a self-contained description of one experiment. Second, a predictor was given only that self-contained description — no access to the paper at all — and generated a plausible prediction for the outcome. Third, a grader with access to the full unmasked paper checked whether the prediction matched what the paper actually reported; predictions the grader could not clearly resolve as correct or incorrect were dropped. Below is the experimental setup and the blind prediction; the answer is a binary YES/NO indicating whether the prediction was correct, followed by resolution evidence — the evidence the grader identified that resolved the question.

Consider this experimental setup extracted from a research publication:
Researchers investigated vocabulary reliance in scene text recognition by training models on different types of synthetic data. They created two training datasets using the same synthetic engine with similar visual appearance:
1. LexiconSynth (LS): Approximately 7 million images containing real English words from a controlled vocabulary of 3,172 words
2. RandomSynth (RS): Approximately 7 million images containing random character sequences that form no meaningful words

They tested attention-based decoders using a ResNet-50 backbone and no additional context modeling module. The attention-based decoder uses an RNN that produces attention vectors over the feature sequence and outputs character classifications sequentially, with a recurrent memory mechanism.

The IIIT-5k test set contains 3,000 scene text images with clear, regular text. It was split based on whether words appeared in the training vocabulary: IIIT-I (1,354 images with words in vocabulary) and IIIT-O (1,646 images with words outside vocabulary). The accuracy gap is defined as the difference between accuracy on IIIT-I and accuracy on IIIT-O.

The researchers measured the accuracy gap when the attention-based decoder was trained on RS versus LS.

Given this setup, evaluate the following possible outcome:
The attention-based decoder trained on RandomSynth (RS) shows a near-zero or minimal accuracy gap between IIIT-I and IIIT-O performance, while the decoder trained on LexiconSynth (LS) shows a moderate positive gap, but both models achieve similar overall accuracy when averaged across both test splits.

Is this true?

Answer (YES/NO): NO